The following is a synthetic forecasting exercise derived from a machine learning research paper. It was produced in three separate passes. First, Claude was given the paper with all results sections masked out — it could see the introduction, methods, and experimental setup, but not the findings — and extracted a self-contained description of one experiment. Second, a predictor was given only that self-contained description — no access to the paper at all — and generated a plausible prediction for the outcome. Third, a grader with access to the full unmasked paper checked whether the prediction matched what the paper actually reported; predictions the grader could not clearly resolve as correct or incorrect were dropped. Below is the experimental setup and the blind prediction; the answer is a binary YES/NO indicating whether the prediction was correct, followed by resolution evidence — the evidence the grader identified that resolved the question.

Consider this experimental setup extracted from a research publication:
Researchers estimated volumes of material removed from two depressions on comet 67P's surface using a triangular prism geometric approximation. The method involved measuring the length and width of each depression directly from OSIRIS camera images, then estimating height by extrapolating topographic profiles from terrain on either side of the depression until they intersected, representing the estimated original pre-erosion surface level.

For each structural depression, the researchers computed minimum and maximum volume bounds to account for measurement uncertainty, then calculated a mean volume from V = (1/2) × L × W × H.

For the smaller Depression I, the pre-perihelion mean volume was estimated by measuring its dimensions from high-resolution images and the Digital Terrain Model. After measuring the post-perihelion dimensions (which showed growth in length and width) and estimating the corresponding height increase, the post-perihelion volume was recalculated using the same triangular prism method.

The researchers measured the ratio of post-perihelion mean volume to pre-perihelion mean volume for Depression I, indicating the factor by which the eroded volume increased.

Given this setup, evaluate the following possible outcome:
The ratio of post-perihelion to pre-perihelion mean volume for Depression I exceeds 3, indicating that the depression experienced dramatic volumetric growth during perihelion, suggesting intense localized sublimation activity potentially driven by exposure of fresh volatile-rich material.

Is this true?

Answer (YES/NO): YES